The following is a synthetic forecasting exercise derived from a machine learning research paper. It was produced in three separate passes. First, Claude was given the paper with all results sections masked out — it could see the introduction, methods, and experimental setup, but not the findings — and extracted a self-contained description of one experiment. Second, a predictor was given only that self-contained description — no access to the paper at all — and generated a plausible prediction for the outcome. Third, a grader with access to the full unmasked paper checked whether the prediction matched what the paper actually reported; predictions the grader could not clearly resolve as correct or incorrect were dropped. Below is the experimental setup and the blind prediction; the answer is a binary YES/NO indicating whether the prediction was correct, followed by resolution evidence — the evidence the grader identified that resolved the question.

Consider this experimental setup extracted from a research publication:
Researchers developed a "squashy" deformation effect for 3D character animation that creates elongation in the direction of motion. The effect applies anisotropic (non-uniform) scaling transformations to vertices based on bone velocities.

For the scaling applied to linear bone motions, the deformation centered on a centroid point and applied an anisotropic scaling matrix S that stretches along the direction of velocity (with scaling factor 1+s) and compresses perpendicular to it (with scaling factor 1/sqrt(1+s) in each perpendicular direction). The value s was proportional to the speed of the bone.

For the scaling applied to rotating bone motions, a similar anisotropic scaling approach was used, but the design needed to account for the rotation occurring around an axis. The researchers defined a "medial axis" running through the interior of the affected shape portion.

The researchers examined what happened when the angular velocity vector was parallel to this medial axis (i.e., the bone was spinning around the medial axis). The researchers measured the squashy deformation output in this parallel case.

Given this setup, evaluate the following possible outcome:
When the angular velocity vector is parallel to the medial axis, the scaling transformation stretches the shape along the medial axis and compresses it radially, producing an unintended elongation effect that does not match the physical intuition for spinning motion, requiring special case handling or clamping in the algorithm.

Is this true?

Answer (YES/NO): NO